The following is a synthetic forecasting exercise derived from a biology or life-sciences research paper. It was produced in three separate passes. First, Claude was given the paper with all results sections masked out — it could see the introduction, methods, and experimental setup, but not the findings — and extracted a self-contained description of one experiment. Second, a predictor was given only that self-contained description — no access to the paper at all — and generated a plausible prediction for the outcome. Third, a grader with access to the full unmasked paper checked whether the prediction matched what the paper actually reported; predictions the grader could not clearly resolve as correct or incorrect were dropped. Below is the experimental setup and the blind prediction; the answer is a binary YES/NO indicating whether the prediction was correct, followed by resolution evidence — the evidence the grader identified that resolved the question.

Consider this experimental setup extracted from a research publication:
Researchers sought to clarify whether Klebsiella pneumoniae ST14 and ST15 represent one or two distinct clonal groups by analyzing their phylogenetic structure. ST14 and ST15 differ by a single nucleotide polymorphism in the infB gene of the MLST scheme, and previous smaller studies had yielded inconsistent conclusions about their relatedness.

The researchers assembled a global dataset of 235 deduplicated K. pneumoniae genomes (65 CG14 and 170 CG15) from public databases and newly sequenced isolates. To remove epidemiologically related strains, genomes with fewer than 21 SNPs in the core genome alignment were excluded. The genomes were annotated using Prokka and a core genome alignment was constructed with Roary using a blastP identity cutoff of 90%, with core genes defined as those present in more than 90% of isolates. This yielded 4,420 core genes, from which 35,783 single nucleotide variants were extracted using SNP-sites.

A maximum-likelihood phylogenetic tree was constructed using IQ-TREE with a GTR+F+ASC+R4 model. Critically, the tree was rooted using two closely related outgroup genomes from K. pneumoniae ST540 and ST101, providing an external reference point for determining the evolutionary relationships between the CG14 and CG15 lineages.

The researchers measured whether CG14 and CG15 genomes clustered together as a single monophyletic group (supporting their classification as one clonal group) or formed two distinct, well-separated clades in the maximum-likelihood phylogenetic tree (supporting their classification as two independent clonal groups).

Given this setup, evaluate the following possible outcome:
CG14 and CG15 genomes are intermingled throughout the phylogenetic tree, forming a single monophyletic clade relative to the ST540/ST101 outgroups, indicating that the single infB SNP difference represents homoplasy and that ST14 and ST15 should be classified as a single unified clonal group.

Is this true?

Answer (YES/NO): NO